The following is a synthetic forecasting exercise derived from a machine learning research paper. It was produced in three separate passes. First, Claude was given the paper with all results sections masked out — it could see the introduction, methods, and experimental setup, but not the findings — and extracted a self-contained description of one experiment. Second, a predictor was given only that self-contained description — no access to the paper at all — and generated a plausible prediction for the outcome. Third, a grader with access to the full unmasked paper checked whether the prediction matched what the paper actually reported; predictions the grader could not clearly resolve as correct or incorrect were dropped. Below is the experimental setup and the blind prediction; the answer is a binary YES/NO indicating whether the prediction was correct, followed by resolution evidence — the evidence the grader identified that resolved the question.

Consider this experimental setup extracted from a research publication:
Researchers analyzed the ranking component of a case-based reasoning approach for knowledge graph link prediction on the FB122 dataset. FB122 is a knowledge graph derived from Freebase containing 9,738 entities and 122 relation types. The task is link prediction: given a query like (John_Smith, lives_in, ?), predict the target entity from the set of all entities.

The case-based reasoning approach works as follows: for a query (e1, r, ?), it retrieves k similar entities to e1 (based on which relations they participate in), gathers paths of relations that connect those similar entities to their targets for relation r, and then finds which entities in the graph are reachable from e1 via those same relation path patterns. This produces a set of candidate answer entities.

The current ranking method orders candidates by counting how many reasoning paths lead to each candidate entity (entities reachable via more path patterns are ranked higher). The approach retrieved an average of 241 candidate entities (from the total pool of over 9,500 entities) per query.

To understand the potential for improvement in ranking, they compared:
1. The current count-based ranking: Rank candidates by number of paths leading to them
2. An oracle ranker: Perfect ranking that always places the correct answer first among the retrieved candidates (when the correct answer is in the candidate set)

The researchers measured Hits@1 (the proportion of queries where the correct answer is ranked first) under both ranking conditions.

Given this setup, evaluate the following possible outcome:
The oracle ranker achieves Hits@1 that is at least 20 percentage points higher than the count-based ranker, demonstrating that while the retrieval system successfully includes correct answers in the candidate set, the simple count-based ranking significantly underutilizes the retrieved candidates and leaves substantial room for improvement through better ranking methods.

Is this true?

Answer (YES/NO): YES